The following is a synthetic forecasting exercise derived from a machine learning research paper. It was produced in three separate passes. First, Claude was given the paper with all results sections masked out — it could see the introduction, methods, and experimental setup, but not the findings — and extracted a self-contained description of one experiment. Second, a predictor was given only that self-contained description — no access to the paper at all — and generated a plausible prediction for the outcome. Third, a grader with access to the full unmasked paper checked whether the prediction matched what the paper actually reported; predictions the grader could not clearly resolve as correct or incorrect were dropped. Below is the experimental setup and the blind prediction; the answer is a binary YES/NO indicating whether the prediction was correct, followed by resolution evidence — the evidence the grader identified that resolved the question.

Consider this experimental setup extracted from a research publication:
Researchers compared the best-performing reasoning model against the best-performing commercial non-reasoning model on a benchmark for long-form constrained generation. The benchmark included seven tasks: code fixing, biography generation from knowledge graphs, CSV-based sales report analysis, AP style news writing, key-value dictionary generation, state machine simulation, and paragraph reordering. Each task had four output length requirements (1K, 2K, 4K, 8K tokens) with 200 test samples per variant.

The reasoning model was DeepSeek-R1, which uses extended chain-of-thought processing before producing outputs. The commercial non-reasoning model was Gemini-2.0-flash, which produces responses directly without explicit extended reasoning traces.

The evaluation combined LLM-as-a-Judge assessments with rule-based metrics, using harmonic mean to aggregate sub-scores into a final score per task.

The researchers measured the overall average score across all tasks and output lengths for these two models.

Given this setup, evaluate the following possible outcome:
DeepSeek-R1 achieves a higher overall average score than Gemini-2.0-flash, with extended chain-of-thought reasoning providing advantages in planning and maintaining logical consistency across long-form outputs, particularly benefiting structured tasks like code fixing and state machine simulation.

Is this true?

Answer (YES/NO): YES